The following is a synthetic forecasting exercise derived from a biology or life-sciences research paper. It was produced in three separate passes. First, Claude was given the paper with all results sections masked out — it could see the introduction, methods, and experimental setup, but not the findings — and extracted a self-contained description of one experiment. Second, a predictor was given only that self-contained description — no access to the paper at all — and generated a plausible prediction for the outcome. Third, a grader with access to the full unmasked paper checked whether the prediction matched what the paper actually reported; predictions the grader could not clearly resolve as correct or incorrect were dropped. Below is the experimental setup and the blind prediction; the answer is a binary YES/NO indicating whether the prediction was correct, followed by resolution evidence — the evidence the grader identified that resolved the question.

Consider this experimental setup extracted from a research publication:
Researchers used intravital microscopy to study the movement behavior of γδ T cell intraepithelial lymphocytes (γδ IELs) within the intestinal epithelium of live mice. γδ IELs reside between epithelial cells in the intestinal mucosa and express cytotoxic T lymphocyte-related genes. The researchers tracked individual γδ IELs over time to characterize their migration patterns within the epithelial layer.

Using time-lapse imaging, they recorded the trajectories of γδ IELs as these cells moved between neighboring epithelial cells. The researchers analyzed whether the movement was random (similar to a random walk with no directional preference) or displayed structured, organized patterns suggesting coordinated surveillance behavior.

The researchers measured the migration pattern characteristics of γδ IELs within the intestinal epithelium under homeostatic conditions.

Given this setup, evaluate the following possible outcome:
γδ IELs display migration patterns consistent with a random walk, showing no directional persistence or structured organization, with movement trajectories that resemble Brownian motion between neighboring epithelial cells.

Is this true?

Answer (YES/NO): NO